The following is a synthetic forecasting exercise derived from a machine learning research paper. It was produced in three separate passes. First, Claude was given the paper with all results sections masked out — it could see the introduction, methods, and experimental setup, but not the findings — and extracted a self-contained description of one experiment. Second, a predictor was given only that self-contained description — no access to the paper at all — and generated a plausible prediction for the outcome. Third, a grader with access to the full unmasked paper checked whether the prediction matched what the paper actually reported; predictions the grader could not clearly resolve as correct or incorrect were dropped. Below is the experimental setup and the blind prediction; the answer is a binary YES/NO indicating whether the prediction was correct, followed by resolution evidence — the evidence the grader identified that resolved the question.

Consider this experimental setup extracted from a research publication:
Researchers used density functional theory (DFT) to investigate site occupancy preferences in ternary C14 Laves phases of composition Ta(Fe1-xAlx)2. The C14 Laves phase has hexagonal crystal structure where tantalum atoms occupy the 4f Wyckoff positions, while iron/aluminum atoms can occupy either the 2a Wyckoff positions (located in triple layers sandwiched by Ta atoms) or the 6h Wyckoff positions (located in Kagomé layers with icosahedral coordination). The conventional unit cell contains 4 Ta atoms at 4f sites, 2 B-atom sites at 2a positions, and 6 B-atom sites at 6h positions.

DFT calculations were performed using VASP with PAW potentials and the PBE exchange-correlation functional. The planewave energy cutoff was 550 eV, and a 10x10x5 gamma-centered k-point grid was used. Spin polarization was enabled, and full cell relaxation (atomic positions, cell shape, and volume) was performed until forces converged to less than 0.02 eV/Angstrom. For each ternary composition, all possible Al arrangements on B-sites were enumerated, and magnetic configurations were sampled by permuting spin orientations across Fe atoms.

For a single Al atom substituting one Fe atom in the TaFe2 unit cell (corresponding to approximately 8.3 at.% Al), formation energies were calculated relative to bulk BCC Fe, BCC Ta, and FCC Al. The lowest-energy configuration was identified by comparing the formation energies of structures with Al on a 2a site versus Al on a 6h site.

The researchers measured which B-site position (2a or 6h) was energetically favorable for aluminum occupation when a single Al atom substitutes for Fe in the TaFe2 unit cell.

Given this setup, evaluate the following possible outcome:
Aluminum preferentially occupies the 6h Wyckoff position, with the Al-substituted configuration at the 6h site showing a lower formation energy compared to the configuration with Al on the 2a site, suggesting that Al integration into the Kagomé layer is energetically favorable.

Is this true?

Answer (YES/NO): NO